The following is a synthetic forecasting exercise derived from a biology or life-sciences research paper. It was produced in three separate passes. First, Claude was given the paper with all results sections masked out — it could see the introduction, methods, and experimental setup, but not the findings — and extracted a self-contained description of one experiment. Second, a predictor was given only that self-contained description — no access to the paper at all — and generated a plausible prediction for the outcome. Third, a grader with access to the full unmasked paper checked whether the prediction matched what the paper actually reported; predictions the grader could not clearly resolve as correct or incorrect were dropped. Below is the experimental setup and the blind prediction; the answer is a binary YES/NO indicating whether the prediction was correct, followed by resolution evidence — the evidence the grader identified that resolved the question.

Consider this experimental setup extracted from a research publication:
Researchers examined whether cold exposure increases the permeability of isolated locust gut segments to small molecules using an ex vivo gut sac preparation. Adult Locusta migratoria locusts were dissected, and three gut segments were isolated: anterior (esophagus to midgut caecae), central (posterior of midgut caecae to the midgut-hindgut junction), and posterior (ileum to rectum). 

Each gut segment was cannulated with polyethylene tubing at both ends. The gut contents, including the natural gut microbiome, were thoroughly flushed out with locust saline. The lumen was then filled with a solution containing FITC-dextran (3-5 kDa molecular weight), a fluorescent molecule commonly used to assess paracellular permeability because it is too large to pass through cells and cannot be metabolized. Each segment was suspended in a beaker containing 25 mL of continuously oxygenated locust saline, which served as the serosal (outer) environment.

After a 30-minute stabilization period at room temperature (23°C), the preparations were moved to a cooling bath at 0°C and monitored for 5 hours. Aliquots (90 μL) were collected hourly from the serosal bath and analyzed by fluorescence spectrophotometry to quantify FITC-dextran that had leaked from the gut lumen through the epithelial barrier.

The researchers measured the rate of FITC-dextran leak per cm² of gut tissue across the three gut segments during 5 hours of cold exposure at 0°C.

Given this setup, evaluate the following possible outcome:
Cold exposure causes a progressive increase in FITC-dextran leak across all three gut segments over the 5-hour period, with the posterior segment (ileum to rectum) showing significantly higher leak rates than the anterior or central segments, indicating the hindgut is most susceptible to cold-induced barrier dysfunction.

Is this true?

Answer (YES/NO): NO